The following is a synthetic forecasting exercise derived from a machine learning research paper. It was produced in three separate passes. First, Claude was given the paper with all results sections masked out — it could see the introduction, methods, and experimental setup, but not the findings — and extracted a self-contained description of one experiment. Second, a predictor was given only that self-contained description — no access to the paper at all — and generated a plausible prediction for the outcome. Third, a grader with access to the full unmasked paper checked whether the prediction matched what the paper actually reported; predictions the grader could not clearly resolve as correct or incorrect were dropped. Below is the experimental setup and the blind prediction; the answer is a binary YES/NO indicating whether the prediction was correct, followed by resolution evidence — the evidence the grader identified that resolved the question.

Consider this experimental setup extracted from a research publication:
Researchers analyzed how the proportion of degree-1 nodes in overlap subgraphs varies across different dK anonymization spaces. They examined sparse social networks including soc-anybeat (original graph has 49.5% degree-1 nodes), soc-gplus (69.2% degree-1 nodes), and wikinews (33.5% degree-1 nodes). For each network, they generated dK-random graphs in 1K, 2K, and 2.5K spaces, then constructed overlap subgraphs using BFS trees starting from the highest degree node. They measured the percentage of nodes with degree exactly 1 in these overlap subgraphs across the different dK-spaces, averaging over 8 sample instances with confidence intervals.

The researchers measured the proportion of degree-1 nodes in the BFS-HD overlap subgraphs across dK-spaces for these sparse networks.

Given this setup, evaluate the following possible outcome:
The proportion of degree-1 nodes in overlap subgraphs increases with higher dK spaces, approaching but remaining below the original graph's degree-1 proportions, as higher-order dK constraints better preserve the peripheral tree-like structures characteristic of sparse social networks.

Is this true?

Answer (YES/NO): NO